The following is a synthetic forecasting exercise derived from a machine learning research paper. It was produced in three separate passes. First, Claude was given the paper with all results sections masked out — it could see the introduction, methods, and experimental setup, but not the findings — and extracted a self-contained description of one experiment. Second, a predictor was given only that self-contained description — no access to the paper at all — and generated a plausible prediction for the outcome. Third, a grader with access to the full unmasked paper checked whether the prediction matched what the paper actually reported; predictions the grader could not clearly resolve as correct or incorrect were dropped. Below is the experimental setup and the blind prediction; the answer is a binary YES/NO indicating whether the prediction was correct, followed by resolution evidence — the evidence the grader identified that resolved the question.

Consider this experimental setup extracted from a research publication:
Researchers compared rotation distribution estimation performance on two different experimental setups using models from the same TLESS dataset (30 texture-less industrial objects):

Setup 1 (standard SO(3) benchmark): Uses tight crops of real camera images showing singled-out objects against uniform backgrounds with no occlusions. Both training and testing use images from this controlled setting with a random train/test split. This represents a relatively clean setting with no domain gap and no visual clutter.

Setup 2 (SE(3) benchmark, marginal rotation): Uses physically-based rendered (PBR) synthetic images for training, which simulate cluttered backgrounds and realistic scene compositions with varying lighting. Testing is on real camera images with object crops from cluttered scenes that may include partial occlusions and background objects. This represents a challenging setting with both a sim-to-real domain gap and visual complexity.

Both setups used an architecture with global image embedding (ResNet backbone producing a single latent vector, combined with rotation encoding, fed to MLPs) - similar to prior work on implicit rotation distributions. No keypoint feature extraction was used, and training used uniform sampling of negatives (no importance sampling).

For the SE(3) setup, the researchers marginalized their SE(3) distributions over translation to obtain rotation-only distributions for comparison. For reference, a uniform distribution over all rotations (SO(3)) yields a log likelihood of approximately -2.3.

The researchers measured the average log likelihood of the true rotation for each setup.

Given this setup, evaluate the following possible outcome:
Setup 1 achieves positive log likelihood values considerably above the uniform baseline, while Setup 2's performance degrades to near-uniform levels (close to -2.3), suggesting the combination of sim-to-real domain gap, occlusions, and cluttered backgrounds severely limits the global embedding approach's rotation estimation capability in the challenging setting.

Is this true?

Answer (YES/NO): NO